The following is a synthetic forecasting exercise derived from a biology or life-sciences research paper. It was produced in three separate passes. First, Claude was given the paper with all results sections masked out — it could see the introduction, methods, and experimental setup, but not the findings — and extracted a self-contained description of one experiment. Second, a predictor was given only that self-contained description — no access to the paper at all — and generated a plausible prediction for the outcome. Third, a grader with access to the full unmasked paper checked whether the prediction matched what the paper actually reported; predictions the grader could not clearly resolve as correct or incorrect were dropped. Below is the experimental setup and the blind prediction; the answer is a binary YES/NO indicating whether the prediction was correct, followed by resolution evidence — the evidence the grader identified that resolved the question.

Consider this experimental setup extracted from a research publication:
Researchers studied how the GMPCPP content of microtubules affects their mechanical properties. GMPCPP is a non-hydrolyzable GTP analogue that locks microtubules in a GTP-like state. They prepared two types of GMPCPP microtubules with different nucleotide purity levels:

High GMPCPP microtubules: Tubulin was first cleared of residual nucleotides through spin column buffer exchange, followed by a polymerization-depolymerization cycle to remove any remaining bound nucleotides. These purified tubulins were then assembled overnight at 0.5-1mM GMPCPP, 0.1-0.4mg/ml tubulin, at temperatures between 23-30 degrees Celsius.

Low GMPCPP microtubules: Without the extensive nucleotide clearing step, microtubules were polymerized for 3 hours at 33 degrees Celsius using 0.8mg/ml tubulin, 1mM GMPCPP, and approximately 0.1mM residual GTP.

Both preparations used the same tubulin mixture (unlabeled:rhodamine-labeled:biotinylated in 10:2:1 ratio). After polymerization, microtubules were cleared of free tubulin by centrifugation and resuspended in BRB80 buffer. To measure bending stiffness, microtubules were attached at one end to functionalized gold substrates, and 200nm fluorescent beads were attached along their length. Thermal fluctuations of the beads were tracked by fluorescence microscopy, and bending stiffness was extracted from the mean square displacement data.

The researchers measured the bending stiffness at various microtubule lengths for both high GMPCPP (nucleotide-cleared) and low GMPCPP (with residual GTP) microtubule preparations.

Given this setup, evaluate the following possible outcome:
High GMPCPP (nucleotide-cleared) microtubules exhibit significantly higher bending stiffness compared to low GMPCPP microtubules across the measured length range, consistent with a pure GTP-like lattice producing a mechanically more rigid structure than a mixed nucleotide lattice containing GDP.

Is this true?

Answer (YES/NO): YES